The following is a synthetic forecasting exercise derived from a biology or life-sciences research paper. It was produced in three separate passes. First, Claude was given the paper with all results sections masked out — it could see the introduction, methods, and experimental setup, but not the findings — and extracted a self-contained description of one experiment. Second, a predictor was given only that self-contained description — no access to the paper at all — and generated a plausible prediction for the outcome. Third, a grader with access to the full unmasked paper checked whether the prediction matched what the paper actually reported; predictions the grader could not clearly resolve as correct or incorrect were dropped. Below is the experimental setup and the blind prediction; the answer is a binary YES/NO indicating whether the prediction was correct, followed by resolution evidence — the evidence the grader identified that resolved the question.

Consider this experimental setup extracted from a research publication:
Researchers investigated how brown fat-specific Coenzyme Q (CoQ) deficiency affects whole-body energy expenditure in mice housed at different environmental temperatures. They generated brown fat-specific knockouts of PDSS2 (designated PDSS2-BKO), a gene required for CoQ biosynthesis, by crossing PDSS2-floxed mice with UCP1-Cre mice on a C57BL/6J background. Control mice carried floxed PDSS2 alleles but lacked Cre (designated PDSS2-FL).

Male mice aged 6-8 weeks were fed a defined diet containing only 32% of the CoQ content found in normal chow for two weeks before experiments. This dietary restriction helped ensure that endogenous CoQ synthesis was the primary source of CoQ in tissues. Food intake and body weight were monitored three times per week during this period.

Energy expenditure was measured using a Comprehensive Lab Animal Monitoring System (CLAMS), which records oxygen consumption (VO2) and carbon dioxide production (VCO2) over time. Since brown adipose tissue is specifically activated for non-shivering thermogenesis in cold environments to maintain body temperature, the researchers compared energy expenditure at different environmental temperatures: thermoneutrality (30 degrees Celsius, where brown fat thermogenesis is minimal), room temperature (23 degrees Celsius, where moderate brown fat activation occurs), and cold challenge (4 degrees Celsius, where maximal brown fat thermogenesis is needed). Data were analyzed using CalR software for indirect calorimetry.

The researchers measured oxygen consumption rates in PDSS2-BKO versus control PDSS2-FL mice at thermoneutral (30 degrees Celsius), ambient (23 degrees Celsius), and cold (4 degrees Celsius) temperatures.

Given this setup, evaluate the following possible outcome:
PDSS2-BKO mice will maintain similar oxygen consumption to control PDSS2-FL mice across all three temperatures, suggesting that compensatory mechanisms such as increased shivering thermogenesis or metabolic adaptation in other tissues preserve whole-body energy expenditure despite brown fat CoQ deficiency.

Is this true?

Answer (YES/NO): NO